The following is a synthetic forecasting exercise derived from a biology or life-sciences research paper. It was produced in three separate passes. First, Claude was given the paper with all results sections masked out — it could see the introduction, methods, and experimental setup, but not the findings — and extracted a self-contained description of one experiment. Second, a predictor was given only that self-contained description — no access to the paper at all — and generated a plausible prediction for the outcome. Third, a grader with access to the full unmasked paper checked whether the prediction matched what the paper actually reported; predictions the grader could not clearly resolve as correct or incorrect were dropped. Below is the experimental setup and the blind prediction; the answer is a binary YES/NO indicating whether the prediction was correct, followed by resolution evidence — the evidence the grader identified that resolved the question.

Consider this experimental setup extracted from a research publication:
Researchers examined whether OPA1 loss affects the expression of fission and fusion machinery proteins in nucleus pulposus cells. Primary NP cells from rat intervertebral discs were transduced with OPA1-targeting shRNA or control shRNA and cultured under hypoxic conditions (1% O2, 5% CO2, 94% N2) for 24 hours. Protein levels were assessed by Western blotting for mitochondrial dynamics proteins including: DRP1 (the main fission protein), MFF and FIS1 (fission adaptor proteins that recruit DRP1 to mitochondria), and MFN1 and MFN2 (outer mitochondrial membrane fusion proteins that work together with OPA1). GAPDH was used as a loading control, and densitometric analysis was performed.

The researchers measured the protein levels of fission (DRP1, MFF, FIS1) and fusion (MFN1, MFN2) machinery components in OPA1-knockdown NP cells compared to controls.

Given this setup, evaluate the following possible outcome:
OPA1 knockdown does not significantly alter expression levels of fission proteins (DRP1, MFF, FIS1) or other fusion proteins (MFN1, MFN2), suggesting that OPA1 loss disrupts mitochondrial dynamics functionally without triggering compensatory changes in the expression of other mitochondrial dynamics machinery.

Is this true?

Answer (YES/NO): YES